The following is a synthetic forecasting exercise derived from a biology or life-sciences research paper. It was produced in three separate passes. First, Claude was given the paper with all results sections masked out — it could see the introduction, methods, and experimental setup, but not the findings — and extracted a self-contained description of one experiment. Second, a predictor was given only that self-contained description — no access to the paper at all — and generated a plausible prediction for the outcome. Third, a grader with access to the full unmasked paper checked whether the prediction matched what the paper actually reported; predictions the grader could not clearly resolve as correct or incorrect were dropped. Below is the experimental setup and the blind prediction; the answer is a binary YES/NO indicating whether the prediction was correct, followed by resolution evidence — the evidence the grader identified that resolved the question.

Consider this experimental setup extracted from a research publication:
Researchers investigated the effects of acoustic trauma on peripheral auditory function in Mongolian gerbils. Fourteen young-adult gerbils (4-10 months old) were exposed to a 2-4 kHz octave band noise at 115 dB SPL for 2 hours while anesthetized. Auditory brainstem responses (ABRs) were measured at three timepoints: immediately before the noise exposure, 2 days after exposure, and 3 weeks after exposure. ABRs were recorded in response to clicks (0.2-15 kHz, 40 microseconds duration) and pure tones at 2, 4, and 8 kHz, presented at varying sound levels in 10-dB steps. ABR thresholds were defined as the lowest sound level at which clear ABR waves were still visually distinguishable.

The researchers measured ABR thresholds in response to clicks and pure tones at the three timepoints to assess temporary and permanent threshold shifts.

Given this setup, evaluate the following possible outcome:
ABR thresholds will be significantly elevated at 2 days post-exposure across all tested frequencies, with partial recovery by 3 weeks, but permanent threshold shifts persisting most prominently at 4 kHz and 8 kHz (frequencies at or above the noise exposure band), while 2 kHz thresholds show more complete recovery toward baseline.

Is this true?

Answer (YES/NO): NO